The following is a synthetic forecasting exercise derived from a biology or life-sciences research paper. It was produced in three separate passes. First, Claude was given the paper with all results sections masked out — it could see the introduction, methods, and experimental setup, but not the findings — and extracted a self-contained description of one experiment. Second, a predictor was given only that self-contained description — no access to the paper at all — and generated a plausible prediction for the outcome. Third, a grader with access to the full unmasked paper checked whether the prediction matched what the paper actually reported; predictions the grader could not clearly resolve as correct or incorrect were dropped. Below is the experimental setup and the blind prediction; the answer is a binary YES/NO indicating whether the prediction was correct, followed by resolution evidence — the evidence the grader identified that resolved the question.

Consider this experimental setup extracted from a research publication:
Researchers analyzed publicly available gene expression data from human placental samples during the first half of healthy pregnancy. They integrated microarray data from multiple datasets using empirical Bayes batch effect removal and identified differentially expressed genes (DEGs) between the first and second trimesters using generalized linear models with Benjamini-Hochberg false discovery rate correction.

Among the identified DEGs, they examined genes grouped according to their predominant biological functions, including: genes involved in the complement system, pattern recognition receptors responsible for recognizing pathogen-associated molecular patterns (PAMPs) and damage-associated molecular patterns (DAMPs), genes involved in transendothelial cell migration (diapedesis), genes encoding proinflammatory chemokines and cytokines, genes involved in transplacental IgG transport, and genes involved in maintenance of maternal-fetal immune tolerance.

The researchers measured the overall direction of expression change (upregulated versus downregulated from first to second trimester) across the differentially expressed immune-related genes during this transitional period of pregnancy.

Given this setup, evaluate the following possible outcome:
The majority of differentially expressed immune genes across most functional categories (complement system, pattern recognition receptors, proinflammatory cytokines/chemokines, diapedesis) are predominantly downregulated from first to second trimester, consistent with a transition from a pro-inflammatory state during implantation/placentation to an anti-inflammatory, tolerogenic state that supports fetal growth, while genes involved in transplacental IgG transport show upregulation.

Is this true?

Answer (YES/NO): NO